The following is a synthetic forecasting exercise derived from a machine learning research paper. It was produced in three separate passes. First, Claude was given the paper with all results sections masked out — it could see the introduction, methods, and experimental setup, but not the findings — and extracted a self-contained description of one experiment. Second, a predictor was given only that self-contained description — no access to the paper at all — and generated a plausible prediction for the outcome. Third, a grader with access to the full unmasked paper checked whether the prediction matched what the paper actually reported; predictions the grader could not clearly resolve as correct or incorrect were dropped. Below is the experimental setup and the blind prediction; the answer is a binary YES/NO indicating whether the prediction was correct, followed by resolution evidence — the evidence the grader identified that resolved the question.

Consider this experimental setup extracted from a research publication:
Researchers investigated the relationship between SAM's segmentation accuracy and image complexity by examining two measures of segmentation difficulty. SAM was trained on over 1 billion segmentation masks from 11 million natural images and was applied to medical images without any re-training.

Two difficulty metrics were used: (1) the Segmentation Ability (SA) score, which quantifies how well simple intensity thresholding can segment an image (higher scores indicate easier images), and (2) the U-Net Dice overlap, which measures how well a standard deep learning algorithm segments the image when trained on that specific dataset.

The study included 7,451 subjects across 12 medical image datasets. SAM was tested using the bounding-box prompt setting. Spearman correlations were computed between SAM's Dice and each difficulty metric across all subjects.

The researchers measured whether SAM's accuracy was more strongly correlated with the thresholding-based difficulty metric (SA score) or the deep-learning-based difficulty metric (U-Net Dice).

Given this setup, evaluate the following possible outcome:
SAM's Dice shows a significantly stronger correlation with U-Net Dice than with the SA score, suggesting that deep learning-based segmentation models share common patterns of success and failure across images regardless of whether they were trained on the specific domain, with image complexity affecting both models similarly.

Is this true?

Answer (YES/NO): YES